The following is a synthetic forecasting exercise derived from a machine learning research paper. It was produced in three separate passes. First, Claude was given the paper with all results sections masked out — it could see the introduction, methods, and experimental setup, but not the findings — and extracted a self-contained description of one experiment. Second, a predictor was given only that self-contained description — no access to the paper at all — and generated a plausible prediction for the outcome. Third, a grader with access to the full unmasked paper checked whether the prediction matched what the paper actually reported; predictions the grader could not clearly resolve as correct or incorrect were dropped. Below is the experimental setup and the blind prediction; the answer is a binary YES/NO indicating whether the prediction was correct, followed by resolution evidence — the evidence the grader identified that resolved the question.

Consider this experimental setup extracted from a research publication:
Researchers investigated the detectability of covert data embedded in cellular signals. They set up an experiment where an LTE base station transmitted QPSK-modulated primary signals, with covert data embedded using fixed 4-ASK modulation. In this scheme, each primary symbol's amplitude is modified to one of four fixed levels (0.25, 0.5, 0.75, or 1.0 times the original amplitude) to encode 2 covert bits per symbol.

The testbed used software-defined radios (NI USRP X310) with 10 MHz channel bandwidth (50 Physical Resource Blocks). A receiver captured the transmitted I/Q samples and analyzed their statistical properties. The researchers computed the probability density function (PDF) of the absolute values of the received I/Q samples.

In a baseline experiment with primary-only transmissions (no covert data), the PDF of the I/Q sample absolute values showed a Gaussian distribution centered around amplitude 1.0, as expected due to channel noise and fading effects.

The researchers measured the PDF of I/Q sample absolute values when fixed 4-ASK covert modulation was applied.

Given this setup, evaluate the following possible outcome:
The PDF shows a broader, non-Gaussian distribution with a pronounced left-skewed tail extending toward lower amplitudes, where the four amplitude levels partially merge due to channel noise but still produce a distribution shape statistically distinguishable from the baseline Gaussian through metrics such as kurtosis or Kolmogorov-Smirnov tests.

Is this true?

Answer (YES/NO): NO